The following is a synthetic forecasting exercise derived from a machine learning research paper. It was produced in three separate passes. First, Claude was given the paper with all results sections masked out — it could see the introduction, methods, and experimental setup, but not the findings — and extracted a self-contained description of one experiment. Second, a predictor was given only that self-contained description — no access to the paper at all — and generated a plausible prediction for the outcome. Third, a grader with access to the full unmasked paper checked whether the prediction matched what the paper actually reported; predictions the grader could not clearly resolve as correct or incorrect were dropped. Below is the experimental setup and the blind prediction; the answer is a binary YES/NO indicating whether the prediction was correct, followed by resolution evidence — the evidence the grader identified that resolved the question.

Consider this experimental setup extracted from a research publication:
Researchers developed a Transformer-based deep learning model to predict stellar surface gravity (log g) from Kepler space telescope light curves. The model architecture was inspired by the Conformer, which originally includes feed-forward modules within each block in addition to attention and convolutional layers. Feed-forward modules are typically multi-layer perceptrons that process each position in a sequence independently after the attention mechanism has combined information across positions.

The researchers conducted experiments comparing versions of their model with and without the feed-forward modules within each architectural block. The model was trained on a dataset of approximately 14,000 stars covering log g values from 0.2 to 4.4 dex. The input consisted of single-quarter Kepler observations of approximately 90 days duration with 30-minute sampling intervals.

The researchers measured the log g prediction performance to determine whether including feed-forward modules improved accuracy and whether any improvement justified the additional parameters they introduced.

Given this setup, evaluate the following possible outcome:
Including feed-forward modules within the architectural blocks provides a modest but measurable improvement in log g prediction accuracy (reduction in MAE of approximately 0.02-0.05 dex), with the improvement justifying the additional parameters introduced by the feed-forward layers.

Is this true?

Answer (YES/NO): NO